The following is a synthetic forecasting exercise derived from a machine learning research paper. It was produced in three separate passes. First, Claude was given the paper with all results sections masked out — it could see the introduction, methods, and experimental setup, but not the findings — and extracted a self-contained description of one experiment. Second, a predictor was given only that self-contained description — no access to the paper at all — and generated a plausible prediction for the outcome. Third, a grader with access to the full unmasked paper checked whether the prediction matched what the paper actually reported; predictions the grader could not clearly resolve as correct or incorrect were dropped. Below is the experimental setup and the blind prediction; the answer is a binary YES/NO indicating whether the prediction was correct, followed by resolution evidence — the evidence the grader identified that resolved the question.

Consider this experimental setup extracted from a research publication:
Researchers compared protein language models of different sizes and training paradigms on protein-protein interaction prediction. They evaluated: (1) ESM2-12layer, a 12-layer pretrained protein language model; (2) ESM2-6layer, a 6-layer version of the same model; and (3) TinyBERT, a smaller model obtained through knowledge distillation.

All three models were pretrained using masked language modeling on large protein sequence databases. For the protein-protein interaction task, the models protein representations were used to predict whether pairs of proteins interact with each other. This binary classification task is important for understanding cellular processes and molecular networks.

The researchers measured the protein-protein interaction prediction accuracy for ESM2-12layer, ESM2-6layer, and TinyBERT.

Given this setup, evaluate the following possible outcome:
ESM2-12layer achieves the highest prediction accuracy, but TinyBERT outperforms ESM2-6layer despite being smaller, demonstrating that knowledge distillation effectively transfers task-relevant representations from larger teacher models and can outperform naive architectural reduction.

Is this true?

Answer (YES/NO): NO